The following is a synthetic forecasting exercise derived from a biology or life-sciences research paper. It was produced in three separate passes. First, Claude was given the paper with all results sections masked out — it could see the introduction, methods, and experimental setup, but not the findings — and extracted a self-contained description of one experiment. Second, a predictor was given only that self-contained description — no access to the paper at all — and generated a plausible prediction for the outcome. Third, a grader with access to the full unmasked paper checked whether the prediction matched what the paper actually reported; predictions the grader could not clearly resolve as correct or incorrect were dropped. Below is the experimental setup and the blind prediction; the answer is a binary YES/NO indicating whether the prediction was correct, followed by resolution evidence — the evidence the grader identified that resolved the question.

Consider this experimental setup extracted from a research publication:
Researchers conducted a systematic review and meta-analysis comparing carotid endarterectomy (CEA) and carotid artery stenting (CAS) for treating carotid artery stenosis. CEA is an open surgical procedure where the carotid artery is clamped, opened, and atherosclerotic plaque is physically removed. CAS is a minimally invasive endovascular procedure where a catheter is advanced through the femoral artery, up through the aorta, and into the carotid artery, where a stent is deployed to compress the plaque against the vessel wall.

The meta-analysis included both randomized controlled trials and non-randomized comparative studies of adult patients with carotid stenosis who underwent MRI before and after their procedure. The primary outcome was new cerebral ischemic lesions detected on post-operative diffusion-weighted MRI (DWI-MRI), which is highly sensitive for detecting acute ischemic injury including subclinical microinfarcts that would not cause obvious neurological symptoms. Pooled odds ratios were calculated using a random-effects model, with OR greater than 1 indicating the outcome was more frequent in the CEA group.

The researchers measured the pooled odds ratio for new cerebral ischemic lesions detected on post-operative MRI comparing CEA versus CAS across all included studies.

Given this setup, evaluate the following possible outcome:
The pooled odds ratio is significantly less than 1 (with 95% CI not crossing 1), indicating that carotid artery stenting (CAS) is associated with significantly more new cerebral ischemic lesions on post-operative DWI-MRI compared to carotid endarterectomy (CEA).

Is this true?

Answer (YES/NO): YES